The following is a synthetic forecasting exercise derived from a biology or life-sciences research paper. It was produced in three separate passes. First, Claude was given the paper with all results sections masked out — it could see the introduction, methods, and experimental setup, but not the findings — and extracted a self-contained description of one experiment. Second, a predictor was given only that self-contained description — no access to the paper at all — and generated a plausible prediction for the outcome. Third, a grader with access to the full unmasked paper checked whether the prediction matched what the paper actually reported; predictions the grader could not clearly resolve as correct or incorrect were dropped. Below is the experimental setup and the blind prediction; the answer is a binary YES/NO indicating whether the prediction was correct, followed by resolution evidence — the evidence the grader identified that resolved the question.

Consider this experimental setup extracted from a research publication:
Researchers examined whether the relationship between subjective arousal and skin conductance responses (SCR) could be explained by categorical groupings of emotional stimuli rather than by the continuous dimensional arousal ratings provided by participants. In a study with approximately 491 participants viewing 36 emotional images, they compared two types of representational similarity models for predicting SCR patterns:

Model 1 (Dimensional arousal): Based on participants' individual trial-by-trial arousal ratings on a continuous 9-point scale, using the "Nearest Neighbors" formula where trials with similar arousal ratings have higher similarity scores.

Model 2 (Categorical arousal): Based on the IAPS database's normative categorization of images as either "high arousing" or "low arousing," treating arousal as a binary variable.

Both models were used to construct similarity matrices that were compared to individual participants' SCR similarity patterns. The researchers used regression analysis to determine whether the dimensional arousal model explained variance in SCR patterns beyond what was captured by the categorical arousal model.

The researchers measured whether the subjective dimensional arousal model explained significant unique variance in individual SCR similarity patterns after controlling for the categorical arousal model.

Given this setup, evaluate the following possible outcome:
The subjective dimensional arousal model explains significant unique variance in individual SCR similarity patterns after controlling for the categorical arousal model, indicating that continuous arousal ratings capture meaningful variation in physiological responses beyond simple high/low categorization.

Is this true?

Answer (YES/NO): YES